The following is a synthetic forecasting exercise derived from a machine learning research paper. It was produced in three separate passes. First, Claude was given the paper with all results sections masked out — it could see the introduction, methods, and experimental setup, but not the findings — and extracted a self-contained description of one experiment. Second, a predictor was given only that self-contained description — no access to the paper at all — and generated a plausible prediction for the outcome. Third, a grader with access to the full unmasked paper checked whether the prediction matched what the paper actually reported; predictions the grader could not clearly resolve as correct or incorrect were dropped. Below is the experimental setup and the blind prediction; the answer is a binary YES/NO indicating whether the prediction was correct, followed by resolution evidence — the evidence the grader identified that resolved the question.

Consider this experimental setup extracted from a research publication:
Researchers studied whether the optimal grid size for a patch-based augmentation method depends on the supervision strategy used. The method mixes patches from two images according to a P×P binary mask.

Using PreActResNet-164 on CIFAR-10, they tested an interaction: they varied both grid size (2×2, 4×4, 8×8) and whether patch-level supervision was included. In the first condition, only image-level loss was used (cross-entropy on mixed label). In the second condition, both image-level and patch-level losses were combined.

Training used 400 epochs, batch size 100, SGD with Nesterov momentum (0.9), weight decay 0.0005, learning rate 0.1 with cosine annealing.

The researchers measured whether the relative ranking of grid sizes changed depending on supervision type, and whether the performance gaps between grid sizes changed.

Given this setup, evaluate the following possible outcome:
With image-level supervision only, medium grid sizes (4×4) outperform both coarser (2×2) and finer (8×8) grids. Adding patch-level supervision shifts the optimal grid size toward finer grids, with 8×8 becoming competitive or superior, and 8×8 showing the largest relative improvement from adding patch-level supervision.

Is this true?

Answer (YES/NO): NO